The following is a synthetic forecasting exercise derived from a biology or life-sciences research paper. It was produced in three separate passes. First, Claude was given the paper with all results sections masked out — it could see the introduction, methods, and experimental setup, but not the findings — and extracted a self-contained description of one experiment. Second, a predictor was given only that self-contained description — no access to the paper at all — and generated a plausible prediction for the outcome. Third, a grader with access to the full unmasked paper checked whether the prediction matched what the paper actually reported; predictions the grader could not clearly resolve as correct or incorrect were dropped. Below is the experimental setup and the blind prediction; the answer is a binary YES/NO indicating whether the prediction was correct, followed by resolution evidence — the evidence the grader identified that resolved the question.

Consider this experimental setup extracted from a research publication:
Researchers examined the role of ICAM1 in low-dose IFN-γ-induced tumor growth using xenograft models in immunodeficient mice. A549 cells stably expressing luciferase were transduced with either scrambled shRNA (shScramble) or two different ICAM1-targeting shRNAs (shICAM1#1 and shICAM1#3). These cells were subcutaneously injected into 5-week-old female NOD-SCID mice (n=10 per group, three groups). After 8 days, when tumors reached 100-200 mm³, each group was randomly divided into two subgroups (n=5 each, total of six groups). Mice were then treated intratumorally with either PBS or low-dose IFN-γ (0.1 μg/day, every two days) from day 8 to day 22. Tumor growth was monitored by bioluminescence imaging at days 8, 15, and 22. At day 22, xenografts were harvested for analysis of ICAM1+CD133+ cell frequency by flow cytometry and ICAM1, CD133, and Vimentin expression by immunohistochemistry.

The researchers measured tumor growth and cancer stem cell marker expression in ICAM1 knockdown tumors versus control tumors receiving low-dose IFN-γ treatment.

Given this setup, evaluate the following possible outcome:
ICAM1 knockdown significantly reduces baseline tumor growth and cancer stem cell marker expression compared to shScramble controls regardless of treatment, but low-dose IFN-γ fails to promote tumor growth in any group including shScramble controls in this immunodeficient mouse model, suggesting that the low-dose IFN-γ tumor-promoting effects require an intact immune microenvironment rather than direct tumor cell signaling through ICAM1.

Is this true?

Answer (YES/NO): NO